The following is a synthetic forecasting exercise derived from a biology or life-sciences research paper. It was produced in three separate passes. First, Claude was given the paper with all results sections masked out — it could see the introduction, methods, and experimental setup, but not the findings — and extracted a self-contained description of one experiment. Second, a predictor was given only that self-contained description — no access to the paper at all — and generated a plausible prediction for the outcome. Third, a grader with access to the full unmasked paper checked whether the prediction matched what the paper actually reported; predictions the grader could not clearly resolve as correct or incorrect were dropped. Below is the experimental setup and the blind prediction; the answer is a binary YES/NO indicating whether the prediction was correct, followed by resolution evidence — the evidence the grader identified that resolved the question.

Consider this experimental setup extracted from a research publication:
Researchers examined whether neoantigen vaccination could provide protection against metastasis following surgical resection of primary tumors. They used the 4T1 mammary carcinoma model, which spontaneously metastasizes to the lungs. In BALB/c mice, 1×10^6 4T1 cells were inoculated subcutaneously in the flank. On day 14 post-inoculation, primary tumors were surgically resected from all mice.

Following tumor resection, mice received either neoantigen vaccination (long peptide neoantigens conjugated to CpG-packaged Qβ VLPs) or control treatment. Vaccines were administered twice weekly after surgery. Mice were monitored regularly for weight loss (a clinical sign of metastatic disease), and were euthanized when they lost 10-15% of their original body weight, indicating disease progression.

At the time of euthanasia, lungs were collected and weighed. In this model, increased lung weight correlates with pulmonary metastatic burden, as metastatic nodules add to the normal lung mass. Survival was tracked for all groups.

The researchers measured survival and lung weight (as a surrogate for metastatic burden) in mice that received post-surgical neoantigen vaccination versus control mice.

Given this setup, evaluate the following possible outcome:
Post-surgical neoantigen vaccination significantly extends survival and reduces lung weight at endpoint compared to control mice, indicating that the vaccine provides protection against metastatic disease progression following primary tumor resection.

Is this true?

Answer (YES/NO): YES